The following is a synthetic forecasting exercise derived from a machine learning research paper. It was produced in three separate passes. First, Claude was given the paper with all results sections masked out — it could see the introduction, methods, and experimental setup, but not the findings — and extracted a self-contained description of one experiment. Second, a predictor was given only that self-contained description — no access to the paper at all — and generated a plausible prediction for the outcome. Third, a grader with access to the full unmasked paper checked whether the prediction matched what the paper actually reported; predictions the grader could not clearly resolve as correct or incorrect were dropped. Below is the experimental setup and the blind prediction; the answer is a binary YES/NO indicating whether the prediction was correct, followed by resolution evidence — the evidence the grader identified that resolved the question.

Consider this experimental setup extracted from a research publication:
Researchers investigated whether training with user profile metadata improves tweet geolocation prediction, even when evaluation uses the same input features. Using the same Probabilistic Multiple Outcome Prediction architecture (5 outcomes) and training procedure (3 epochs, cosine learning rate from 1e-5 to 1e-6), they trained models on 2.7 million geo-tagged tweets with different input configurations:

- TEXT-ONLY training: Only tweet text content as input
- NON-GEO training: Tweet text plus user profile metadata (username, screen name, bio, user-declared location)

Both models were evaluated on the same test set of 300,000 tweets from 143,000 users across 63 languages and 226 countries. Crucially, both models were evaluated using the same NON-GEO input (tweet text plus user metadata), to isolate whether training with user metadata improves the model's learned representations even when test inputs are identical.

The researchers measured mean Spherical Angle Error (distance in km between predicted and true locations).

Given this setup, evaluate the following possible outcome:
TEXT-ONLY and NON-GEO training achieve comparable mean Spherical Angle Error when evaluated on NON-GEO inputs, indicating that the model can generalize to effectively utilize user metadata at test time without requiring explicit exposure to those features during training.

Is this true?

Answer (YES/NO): NO